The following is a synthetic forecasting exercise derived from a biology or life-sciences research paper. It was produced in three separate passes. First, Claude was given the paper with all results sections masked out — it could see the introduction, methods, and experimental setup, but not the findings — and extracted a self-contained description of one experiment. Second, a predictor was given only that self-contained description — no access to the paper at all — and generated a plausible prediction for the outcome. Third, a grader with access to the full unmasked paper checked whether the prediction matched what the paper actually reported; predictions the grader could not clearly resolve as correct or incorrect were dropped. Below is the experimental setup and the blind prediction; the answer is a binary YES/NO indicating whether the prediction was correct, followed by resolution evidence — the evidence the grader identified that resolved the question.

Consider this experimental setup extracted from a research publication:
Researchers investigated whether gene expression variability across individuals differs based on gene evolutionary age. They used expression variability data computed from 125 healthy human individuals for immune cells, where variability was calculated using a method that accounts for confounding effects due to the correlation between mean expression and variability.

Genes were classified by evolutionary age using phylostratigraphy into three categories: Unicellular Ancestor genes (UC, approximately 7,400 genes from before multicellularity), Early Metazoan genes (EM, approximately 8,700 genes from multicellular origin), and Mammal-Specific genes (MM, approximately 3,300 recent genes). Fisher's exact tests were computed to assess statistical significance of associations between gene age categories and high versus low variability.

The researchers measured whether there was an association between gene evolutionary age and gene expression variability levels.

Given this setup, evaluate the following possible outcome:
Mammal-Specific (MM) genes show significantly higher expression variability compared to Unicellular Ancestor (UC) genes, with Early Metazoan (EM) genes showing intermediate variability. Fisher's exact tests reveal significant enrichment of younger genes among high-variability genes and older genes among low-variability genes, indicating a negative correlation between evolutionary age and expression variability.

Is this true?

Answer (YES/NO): YES